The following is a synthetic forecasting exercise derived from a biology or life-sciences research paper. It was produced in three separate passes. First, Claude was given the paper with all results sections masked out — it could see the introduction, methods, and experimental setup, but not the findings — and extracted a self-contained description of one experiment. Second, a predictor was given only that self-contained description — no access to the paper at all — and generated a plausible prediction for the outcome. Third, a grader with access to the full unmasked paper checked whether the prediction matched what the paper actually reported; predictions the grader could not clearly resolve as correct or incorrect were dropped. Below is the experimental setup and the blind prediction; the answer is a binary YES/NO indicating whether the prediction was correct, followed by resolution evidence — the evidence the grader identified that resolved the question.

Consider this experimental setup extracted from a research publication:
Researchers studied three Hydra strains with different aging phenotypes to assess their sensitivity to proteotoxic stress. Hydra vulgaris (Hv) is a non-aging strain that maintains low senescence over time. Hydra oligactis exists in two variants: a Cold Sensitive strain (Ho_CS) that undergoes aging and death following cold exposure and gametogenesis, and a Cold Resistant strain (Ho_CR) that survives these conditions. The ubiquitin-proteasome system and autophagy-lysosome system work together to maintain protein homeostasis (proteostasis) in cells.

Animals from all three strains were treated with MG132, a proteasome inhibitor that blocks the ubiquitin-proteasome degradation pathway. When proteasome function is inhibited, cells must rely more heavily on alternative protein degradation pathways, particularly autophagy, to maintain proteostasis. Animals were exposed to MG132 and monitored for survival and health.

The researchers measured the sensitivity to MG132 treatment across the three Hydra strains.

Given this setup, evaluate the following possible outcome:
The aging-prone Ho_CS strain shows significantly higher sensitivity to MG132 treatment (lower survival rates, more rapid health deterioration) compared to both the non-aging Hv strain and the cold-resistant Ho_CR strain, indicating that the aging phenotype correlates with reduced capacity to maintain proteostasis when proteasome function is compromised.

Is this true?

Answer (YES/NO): YES